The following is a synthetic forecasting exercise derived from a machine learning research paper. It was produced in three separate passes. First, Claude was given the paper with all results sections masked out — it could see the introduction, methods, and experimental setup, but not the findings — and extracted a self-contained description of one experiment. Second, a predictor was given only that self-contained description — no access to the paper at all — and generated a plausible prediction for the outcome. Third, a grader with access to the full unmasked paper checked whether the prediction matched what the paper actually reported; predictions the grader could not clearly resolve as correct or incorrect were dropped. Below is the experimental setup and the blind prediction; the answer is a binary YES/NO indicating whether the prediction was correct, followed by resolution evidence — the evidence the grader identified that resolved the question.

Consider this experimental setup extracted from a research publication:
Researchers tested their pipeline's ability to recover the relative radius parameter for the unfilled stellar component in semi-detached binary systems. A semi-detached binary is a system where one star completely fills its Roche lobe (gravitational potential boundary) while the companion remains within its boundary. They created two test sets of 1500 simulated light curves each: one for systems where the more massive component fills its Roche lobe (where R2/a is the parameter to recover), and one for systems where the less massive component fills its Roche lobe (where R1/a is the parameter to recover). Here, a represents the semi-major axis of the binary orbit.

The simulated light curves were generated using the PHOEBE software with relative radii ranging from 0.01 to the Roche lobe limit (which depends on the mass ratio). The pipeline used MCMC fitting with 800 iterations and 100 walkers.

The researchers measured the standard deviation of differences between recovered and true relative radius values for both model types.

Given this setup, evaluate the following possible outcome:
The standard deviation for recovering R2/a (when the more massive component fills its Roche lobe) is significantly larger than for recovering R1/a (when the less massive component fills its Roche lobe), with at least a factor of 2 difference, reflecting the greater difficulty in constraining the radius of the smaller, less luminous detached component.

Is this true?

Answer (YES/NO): NO